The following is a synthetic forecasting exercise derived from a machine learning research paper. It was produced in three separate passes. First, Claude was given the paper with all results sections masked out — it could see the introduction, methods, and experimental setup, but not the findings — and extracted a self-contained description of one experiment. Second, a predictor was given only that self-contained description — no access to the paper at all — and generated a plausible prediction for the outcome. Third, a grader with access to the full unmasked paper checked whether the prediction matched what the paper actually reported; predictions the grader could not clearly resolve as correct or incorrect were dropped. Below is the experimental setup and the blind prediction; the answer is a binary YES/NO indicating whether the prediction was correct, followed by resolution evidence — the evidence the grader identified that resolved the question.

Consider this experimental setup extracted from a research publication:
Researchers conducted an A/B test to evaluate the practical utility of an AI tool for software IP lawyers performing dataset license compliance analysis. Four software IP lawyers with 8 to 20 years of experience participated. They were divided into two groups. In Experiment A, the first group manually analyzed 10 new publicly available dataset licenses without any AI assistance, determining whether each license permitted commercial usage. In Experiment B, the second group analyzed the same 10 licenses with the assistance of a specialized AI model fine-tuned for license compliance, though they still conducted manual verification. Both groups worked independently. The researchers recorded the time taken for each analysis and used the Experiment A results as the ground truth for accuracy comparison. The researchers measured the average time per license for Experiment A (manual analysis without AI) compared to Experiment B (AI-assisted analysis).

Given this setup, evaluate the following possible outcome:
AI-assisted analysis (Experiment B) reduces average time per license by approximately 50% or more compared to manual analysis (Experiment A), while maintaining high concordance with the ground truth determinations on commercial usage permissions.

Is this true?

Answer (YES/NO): YES